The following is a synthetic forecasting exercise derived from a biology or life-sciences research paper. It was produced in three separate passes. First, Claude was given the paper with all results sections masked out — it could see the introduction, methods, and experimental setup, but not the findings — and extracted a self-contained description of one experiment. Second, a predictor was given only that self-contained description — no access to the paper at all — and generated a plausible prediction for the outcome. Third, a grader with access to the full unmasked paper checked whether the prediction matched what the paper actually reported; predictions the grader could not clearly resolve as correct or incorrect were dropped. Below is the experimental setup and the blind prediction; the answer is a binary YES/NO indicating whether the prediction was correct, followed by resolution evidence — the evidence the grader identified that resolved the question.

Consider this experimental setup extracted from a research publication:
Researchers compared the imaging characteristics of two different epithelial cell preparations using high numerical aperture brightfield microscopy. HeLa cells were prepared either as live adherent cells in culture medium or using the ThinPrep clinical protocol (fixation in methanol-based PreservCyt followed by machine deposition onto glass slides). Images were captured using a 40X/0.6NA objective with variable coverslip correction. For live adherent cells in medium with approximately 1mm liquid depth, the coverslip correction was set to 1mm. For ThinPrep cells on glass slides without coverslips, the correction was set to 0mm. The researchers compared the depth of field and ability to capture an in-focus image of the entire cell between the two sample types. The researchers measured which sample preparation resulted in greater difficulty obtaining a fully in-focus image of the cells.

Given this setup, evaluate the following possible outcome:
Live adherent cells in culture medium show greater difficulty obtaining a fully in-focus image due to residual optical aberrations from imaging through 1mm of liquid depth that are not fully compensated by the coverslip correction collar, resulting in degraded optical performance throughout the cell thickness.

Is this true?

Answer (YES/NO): NO